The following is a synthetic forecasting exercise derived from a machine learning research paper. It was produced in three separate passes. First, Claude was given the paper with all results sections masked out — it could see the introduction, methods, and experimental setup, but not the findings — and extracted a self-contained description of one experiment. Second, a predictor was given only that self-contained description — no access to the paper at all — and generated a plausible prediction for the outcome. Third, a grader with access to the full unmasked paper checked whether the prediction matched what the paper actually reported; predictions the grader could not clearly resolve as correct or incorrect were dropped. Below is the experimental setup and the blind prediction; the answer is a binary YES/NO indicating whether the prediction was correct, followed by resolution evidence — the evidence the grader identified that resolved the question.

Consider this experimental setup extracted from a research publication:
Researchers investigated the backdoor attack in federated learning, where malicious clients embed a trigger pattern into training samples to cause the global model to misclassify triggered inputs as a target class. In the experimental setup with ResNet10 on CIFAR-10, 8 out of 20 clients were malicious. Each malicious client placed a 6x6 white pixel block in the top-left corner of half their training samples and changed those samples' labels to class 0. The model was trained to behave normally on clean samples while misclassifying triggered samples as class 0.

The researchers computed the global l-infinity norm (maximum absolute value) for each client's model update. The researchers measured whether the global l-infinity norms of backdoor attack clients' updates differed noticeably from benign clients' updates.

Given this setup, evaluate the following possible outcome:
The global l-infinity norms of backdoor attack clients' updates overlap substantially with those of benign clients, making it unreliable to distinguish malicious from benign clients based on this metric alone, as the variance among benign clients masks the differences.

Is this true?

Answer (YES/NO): YES